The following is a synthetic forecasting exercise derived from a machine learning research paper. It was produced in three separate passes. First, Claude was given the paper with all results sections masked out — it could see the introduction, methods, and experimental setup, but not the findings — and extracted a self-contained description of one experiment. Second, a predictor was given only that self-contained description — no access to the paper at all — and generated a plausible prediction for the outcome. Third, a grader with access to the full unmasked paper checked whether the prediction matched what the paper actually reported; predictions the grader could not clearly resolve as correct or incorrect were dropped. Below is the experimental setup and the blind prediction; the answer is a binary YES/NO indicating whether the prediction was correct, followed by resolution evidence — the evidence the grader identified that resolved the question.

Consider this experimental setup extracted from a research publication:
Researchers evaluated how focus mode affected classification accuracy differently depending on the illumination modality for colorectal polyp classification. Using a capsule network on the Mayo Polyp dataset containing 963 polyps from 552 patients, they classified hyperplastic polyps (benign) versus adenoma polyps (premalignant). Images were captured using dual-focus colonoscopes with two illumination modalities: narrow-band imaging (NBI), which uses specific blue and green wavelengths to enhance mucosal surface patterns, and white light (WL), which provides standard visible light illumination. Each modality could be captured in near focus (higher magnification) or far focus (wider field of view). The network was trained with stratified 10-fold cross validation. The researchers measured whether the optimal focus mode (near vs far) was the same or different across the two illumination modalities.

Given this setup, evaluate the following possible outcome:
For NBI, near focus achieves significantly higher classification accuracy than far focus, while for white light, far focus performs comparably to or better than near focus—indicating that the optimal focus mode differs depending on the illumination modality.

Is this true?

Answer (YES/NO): YES